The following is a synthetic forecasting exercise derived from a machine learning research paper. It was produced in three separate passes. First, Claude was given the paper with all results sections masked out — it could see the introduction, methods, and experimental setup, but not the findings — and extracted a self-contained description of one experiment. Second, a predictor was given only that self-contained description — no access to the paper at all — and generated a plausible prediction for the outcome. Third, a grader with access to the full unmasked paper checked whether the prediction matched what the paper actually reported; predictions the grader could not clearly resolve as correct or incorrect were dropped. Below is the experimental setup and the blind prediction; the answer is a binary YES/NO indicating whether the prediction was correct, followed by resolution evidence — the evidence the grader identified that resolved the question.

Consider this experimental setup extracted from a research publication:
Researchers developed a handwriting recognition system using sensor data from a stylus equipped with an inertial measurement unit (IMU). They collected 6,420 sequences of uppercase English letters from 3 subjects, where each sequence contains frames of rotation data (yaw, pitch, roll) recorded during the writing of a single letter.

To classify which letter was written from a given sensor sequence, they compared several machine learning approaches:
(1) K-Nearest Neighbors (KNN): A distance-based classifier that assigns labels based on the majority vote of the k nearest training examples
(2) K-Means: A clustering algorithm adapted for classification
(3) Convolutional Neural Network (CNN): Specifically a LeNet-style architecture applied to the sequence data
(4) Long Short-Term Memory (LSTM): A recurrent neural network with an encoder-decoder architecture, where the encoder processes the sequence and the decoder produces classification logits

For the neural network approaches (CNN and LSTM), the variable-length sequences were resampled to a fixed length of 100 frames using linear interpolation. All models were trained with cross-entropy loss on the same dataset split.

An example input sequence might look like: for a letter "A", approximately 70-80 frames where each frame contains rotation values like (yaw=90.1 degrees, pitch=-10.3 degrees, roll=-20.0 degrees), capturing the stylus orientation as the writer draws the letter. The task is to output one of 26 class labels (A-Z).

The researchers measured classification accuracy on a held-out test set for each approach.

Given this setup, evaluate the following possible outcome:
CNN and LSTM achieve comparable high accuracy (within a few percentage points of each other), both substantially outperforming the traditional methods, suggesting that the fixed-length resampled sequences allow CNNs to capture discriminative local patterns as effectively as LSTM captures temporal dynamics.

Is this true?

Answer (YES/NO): NO